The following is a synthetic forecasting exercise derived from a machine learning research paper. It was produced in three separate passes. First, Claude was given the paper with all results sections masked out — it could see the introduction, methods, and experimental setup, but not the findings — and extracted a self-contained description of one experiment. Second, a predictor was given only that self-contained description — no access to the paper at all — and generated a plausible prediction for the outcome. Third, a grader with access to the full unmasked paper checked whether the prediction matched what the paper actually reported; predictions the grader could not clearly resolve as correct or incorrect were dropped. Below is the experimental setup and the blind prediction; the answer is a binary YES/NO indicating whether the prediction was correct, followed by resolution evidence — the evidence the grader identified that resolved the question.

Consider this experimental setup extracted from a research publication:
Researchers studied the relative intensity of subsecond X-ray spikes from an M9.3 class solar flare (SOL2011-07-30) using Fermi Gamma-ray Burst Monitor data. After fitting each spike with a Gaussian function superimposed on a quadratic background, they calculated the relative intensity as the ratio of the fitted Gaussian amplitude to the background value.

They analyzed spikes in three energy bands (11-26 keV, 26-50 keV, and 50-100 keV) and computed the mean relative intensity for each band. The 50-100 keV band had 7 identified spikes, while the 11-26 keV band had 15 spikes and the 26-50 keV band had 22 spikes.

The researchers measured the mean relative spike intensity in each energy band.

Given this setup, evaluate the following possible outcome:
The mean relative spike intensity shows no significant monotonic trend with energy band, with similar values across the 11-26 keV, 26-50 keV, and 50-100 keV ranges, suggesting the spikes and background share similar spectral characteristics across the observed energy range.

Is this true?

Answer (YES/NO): NO